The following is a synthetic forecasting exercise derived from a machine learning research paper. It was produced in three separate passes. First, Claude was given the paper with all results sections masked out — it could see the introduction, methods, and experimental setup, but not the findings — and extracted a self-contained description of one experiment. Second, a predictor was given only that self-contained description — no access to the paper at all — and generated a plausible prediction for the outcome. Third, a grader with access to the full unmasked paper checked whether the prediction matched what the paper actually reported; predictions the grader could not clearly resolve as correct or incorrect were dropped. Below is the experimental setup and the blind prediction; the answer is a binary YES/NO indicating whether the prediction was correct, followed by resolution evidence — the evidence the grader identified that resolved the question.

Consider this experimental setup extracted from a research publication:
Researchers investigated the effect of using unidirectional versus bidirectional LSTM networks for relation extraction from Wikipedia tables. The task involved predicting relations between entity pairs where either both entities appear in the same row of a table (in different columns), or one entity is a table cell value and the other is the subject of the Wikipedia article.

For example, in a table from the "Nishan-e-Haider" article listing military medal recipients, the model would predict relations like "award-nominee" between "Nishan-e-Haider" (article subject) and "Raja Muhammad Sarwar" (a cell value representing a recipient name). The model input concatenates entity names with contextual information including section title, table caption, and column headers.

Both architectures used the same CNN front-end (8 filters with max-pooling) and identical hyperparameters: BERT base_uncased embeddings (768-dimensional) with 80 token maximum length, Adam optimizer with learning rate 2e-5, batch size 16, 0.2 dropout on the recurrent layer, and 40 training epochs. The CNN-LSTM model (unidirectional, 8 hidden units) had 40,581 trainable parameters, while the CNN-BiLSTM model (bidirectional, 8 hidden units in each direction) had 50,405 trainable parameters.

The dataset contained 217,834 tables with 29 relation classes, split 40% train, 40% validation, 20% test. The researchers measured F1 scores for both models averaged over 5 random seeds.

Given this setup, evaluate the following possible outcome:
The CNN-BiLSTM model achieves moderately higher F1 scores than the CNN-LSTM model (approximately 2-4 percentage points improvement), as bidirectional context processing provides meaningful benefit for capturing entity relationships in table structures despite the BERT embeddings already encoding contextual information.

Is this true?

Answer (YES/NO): NO